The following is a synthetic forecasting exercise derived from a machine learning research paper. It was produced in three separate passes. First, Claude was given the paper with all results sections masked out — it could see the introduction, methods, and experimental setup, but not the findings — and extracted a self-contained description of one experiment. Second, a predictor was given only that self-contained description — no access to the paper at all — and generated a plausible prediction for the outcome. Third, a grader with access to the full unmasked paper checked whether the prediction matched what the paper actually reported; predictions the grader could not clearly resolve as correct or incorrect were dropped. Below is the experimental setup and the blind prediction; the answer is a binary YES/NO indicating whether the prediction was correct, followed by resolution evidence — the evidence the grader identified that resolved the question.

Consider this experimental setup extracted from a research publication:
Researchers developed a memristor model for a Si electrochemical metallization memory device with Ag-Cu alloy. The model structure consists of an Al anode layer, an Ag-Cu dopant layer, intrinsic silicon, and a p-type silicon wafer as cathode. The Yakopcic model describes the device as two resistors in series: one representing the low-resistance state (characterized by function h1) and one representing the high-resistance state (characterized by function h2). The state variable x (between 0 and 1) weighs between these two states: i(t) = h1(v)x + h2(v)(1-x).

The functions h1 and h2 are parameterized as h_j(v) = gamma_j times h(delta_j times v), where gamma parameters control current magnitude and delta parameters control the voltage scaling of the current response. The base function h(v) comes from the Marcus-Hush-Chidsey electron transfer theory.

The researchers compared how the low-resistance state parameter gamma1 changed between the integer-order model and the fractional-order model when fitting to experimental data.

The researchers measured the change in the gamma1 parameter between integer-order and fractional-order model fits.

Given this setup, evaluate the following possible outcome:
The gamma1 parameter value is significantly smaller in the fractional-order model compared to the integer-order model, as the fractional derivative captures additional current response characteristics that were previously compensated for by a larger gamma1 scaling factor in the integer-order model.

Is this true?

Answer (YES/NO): YES